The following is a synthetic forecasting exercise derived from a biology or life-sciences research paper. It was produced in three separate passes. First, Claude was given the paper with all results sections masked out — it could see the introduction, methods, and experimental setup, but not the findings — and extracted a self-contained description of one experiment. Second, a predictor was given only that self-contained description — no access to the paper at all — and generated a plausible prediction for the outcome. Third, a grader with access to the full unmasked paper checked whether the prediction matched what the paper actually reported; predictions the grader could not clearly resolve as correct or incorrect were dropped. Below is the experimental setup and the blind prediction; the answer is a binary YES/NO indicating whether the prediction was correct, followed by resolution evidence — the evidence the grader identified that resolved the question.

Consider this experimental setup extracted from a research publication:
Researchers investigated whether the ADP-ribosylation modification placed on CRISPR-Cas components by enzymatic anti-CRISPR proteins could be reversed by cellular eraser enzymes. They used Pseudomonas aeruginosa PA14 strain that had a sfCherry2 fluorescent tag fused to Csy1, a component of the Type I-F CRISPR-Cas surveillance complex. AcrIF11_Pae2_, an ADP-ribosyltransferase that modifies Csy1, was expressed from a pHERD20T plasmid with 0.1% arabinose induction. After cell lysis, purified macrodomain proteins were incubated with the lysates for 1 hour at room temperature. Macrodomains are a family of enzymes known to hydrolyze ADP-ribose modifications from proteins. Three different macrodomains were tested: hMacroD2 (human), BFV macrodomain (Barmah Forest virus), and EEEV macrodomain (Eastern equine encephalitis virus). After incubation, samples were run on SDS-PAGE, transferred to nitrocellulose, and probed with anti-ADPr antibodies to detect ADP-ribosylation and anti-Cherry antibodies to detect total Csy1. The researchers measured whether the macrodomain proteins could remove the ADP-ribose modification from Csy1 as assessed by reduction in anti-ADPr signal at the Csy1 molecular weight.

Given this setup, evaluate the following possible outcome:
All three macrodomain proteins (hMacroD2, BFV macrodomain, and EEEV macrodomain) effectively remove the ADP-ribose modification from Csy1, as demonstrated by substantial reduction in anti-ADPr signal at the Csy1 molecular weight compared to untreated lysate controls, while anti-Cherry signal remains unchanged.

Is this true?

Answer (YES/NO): NO